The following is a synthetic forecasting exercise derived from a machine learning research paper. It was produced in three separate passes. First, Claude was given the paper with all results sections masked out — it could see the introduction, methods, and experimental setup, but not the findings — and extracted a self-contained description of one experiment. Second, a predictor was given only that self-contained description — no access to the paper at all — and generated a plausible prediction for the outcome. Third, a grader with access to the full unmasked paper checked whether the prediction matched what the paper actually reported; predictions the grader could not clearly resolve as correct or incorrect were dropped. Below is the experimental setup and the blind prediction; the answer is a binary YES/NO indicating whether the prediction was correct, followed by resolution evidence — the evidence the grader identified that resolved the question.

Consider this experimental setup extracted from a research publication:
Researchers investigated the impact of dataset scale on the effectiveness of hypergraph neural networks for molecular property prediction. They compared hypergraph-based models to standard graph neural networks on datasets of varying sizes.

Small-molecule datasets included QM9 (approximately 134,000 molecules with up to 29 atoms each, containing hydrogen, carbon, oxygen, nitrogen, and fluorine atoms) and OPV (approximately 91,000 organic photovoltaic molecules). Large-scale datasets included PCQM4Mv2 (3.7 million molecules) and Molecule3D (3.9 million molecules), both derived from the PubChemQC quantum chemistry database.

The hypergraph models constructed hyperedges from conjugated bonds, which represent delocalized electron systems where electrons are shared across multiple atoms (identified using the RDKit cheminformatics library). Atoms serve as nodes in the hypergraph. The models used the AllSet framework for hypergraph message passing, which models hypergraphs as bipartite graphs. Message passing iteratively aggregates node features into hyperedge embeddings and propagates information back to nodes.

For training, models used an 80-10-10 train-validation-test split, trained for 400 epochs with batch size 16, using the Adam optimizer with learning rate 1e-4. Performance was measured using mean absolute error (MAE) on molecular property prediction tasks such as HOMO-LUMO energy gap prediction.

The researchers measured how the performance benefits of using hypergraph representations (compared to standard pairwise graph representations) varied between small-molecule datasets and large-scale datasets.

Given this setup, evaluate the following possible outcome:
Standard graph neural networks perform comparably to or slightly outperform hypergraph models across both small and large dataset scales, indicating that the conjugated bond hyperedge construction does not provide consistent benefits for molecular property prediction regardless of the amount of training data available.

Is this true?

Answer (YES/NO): NO